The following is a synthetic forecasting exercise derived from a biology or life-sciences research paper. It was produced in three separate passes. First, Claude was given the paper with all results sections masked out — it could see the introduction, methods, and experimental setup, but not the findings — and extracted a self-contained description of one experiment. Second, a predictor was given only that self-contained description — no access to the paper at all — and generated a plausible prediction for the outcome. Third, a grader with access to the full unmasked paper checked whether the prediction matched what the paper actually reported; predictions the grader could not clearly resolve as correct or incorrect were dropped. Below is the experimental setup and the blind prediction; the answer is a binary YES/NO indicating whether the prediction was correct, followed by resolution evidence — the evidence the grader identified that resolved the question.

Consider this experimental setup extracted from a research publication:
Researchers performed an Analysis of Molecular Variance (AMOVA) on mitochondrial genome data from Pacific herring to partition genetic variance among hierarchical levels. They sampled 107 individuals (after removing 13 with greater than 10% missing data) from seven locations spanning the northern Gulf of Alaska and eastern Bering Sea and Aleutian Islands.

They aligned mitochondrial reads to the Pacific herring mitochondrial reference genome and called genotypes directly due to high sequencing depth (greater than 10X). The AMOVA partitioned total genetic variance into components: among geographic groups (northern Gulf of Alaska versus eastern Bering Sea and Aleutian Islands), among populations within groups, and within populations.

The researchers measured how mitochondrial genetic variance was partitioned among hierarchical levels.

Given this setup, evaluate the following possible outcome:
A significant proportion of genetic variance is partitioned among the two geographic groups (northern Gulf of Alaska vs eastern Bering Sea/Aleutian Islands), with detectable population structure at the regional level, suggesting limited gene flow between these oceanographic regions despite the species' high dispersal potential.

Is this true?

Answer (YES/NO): YES